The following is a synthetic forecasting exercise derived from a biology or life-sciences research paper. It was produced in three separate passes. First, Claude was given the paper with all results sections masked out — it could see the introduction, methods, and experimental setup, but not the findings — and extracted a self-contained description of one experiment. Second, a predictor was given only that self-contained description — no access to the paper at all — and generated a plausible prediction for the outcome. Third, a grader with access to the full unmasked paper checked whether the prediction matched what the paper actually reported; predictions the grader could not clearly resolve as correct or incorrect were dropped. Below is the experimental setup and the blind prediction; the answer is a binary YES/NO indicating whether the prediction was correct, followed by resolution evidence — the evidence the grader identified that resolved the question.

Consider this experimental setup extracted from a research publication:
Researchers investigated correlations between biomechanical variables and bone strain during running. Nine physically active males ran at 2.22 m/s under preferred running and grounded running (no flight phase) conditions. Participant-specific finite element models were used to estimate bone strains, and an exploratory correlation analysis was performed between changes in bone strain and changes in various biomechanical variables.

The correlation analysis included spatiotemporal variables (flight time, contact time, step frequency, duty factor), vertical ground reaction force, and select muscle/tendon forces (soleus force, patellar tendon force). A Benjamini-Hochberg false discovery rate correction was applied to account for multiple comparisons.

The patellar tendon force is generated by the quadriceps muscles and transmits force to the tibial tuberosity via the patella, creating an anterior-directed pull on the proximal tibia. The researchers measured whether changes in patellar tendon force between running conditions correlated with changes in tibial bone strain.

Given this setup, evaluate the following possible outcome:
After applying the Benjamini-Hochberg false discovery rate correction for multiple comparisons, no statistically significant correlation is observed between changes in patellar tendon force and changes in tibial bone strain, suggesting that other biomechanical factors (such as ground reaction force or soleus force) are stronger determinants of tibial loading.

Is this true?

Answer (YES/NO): NO